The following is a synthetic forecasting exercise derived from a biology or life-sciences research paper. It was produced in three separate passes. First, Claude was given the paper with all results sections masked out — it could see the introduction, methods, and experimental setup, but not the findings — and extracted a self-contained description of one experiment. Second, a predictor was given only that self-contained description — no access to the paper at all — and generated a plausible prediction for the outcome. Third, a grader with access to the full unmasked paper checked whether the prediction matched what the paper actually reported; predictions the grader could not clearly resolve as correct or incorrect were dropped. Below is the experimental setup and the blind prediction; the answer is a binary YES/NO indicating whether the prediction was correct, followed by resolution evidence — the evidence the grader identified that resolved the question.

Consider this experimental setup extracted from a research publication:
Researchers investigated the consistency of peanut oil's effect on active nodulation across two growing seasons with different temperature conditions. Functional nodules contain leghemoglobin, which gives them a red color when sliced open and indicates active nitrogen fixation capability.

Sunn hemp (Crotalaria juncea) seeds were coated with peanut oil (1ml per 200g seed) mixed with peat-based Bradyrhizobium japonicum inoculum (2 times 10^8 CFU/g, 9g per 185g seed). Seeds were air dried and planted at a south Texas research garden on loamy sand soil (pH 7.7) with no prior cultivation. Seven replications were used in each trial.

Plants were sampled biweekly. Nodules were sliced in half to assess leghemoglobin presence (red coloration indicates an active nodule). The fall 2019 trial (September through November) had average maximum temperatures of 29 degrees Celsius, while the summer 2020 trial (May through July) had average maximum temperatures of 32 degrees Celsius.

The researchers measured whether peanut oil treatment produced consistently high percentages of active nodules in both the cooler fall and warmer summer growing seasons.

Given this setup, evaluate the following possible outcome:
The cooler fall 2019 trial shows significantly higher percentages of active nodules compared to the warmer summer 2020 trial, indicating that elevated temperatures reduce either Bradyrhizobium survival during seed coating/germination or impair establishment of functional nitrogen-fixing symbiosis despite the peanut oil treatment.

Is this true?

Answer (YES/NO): NO